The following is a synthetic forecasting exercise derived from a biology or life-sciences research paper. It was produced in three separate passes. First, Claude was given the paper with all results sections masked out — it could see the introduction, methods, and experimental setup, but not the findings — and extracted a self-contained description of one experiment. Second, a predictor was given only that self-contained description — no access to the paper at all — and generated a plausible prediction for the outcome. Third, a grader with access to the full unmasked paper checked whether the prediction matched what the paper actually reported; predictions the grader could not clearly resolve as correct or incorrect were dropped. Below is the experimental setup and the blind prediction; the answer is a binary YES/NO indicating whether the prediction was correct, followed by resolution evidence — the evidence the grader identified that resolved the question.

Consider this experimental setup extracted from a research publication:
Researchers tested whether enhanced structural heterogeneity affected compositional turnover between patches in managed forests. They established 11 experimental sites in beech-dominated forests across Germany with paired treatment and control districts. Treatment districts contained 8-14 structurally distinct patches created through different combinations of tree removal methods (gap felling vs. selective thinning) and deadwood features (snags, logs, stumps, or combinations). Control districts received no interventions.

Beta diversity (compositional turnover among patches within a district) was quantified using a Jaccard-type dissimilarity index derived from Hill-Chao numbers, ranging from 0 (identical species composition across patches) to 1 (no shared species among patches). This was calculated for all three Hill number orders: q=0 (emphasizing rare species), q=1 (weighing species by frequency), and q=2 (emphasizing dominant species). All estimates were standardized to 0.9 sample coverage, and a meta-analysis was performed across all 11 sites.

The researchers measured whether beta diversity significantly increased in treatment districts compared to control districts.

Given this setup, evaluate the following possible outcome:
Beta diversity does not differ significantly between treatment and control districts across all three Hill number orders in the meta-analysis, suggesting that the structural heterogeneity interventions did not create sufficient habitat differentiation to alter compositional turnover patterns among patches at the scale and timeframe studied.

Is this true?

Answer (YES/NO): NO